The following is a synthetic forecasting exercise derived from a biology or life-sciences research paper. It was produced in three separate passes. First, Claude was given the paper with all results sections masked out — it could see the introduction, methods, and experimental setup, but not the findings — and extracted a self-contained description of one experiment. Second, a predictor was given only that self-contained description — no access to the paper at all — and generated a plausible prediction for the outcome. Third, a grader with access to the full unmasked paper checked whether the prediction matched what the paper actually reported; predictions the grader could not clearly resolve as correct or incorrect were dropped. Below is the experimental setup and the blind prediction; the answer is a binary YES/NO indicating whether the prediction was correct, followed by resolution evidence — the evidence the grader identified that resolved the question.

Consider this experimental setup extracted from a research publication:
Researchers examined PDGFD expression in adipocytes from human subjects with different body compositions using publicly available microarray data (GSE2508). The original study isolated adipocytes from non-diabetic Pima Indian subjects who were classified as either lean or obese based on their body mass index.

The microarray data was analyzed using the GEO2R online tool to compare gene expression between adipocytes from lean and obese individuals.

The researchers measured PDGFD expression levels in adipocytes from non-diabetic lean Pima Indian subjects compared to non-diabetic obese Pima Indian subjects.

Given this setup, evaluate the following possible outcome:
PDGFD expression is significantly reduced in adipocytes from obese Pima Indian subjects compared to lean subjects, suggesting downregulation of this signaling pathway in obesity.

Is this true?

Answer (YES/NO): YES